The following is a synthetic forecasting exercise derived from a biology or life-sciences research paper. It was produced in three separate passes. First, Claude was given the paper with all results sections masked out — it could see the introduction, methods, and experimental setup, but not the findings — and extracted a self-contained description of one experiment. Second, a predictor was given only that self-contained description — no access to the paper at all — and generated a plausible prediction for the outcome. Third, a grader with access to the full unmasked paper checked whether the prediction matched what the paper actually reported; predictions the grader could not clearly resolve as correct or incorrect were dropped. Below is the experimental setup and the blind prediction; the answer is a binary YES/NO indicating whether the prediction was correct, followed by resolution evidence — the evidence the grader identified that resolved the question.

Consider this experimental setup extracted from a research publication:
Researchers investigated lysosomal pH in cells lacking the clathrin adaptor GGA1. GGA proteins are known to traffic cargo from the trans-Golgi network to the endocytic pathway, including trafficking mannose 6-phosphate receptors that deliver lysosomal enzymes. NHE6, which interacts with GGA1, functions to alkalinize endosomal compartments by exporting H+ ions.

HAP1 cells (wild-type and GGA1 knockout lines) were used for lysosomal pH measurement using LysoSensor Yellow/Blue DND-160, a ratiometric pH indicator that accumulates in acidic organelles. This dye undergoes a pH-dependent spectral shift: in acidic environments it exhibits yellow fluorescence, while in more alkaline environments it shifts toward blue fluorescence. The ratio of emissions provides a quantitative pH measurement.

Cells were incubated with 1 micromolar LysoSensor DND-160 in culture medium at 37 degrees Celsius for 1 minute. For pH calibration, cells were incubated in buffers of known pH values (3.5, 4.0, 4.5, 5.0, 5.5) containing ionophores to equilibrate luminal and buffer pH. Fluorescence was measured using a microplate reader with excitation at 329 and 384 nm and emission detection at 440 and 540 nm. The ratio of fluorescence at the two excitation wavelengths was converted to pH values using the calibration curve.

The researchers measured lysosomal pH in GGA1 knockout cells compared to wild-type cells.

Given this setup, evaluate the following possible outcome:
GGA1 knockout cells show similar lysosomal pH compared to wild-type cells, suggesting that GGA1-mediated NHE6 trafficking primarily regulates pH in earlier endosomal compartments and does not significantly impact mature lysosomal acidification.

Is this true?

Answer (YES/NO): YES